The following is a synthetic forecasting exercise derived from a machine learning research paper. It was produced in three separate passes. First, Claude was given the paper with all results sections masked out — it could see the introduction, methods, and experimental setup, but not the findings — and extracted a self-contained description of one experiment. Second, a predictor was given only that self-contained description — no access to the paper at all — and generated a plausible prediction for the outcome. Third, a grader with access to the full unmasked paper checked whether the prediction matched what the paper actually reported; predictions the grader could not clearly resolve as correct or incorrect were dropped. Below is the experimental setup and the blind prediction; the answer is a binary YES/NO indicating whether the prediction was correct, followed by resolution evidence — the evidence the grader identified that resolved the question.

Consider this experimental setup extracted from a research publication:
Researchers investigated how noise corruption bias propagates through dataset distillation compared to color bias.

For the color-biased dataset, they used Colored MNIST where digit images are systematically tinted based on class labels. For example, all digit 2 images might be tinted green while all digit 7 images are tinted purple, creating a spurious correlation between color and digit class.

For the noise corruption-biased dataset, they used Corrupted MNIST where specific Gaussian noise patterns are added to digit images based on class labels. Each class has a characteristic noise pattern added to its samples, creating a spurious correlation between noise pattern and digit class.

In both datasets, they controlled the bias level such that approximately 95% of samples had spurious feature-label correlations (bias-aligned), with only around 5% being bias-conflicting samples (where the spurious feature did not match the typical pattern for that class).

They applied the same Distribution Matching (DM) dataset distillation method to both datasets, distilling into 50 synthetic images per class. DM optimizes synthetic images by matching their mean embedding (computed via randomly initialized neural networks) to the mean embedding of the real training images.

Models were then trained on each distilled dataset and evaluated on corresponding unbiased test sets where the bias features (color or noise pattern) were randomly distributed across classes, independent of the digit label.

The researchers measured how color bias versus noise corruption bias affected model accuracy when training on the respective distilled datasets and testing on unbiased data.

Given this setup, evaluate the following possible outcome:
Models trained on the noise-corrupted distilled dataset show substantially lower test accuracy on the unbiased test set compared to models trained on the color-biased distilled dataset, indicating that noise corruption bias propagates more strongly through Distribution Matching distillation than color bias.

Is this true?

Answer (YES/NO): NO